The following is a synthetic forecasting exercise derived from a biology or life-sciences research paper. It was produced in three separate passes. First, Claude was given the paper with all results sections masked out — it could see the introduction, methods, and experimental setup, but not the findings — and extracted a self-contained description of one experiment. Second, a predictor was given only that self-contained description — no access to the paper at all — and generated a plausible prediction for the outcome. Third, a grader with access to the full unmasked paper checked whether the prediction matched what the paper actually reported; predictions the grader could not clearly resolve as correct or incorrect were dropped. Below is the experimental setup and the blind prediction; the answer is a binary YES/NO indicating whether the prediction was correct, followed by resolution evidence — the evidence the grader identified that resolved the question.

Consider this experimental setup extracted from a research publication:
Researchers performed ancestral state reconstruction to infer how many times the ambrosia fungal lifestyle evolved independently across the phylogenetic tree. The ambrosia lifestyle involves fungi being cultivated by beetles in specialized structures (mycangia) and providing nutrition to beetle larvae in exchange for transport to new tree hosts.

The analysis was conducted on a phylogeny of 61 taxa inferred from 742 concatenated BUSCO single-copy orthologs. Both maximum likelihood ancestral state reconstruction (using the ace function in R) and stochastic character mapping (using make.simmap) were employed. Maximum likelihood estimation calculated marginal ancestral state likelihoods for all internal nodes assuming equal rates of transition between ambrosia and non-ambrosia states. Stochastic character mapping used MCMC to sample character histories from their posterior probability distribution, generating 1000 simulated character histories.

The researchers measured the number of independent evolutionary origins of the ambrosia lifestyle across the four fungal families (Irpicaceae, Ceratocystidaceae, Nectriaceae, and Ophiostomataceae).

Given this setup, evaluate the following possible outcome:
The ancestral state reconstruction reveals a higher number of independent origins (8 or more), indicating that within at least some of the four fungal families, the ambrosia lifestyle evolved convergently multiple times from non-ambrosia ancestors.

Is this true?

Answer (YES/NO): NO